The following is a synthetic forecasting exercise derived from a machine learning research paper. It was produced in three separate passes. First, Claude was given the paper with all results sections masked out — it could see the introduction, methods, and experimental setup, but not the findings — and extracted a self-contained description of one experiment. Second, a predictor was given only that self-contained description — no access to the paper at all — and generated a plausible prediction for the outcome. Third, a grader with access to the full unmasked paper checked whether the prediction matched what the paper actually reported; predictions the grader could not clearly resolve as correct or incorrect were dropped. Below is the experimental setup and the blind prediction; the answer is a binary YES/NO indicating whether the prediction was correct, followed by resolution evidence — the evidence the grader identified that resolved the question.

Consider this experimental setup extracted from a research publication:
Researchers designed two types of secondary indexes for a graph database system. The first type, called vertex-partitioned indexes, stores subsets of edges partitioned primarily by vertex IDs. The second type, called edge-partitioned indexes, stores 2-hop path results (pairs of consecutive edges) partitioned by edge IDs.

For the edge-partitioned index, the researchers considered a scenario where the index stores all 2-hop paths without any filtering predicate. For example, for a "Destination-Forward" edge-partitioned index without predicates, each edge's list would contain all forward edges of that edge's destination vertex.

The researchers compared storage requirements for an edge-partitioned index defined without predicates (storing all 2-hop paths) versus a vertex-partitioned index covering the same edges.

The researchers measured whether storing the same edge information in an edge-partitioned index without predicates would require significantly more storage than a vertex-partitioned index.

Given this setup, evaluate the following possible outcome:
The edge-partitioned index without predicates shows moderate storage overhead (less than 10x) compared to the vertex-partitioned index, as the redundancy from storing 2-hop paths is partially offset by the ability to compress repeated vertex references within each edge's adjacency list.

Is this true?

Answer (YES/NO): NO